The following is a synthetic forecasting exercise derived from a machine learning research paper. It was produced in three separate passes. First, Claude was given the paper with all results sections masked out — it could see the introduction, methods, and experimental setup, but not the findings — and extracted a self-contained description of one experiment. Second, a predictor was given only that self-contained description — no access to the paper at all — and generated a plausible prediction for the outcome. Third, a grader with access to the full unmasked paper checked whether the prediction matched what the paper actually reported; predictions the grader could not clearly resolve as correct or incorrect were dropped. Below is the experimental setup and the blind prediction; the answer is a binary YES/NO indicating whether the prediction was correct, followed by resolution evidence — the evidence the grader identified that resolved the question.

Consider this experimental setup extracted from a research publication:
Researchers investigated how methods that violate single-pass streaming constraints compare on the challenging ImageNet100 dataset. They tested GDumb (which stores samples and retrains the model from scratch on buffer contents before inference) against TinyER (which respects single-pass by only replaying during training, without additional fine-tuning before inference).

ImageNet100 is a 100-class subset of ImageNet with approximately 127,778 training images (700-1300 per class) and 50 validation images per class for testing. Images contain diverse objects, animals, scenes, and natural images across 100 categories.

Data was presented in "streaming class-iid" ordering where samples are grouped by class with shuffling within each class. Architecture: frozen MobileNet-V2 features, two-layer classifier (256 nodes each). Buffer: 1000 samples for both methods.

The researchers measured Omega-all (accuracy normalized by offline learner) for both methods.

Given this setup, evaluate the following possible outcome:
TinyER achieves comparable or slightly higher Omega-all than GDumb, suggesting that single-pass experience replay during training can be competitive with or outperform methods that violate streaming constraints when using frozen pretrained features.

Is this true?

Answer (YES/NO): NO